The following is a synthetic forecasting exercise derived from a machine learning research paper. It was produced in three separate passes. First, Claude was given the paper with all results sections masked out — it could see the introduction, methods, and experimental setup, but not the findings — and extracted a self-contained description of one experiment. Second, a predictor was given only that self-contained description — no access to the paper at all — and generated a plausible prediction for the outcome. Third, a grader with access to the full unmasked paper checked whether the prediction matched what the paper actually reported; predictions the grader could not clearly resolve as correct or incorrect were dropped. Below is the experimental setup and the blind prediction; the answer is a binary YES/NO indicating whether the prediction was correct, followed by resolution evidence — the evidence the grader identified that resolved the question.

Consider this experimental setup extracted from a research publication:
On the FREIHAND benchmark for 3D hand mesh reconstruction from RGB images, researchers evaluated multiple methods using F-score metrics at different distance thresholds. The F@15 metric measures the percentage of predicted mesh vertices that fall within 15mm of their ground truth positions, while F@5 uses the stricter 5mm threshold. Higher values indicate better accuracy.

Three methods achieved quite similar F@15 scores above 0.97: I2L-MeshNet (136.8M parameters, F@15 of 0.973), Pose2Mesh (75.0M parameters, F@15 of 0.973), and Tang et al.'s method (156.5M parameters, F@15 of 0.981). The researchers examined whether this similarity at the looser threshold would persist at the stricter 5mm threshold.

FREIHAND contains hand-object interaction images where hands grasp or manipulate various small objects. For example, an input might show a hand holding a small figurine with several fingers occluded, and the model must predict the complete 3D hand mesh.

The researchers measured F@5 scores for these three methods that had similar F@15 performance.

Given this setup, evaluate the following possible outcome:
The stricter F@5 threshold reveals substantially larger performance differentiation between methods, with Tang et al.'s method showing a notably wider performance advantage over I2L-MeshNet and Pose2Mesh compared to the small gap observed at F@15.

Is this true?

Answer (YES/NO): YES